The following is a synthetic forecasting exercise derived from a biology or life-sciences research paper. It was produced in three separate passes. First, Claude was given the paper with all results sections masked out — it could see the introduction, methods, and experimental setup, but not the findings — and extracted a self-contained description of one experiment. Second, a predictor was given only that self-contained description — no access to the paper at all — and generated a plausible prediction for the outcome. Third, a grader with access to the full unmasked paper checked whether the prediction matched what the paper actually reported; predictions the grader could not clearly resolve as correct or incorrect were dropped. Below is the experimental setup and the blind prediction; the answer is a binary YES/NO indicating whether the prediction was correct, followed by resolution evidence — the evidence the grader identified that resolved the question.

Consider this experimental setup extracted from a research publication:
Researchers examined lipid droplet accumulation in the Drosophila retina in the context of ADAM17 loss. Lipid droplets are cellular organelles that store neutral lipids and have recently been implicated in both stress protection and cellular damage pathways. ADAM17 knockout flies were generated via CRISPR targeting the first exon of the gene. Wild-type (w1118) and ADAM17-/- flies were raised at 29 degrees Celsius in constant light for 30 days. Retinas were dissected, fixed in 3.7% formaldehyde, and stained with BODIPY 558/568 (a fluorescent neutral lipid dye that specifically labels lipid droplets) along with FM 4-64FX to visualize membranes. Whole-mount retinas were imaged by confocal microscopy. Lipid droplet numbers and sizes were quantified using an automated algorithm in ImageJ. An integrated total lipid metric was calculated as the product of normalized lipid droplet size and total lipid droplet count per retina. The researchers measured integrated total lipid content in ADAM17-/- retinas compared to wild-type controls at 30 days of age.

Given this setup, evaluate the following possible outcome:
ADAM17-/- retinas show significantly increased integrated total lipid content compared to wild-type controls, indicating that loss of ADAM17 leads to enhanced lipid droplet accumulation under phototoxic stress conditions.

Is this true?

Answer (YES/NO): NO